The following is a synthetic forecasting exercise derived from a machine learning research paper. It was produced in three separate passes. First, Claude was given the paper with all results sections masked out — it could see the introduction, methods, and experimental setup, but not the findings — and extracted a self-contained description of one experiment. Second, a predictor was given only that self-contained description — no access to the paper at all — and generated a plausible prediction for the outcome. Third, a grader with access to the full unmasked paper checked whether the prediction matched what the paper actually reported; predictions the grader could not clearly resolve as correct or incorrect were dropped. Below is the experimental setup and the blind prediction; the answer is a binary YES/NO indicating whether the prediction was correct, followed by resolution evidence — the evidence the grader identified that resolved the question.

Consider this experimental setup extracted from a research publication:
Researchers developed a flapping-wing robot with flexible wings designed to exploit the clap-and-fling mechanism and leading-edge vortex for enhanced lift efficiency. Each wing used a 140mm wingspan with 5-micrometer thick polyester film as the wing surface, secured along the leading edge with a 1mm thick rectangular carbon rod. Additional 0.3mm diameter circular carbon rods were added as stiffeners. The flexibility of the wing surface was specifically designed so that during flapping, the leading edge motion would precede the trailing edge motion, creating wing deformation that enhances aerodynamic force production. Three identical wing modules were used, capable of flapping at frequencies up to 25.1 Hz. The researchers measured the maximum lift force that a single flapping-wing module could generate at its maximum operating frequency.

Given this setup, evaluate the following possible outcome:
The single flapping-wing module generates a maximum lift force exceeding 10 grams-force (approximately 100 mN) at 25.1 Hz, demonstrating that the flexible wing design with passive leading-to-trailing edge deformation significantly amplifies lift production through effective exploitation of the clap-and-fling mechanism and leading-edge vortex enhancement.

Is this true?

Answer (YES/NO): YES